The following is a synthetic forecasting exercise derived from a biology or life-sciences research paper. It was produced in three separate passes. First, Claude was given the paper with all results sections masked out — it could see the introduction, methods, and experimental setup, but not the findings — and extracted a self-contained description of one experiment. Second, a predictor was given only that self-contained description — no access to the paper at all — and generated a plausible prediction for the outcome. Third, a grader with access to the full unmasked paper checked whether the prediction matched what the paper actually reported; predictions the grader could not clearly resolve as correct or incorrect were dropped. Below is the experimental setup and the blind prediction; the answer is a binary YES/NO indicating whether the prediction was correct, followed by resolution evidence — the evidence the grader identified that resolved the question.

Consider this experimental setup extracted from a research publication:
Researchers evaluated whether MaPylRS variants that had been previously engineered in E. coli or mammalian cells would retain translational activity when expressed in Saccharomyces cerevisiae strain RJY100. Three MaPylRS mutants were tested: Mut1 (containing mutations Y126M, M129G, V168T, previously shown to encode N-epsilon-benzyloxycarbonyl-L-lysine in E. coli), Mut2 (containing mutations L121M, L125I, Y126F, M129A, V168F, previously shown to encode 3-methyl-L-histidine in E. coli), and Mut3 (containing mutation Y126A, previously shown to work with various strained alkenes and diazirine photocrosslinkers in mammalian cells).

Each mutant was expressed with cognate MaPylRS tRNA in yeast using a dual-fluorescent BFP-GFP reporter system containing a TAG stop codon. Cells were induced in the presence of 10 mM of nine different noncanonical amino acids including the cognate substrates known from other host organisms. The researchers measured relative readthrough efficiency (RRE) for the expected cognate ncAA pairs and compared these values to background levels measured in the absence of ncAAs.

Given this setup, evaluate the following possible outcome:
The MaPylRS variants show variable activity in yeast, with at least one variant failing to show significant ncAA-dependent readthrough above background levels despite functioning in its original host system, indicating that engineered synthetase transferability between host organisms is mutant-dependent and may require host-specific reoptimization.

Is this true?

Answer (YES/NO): YES